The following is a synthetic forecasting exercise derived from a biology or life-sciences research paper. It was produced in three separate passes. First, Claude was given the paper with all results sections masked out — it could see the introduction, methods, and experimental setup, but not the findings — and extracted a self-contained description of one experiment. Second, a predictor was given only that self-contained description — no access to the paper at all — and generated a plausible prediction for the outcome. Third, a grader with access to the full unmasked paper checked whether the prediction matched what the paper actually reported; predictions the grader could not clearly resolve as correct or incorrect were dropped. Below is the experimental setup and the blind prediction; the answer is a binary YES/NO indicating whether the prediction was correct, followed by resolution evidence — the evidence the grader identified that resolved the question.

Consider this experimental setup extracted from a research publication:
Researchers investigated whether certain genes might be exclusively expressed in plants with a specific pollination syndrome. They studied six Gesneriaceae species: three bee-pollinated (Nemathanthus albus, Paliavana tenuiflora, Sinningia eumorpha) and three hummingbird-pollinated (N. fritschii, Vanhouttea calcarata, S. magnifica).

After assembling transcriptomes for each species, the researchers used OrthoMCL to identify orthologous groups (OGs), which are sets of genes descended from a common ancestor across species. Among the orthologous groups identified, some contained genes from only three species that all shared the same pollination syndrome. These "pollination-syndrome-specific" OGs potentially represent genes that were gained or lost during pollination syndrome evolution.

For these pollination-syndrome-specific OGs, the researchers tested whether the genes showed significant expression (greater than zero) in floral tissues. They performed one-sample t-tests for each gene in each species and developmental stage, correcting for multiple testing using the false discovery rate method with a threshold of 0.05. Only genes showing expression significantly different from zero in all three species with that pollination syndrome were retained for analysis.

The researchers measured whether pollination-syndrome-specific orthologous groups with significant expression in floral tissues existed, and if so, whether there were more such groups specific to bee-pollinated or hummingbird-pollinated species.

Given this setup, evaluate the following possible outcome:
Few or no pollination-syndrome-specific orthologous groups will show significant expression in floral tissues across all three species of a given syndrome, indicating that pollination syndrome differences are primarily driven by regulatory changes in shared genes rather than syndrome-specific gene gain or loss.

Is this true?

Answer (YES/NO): NO